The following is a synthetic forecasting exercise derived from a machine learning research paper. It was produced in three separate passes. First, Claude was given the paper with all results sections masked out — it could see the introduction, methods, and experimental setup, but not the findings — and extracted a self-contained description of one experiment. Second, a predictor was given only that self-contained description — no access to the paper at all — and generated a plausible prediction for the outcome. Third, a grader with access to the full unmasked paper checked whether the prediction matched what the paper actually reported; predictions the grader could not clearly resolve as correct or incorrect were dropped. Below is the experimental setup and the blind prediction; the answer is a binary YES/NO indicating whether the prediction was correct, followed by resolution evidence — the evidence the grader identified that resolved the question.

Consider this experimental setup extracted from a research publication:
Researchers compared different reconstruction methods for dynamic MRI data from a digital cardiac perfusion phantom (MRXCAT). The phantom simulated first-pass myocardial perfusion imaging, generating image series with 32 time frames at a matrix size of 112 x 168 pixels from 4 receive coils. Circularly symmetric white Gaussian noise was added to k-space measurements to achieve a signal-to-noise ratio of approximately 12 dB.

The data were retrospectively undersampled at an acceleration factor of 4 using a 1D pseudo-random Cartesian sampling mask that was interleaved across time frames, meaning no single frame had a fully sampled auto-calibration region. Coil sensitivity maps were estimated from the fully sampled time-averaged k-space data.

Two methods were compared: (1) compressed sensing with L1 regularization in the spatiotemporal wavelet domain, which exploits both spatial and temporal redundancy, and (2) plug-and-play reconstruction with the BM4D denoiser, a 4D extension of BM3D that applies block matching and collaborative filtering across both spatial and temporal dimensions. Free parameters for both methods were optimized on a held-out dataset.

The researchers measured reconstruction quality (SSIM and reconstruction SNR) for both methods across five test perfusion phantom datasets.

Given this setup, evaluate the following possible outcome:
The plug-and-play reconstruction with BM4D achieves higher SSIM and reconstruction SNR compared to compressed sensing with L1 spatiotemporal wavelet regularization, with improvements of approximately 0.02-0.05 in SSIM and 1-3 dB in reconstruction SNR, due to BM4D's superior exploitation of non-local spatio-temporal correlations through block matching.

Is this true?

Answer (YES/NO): YES